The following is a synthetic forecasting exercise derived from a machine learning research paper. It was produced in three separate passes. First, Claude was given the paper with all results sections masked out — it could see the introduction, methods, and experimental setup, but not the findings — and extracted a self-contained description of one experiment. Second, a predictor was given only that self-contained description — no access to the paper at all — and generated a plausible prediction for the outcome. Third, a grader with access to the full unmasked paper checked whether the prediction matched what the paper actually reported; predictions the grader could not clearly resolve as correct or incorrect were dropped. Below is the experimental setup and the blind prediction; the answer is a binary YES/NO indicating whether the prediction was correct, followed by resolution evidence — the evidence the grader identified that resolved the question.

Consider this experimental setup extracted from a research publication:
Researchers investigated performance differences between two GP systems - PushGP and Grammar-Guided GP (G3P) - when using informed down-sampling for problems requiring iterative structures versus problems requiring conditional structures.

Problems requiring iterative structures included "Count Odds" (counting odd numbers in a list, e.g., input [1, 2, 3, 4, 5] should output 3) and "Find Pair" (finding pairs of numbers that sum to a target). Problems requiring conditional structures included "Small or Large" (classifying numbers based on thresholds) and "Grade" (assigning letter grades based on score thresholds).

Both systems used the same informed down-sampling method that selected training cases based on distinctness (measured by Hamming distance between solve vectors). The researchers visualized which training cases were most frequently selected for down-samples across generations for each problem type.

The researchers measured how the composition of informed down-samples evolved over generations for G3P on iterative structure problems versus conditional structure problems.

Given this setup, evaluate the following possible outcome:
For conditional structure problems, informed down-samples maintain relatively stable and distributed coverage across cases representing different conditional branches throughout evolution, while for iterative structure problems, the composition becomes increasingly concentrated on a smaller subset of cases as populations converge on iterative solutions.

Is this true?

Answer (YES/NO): NO